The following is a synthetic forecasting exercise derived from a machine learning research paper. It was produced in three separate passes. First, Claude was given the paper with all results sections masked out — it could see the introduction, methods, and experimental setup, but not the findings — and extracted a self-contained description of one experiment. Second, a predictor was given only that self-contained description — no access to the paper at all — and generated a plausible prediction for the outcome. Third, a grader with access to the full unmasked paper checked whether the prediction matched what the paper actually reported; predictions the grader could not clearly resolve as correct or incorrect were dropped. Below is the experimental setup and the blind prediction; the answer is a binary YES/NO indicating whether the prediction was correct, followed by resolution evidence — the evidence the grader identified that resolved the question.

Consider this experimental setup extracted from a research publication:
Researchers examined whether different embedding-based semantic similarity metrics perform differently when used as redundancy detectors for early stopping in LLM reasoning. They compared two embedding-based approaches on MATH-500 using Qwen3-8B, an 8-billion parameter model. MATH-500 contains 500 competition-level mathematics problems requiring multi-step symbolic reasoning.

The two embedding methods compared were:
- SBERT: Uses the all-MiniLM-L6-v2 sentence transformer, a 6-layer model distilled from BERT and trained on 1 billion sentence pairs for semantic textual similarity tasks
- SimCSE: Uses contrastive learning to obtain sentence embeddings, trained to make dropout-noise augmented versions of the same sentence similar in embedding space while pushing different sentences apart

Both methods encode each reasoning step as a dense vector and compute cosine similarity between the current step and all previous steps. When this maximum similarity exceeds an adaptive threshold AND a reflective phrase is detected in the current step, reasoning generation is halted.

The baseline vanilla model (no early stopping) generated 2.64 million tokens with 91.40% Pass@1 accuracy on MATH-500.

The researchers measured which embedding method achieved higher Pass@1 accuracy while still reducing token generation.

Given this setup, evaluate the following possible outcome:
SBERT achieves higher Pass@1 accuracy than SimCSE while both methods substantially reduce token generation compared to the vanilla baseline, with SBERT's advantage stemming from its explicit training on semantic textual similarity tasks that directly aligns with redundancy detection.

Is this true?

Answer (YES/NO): NO